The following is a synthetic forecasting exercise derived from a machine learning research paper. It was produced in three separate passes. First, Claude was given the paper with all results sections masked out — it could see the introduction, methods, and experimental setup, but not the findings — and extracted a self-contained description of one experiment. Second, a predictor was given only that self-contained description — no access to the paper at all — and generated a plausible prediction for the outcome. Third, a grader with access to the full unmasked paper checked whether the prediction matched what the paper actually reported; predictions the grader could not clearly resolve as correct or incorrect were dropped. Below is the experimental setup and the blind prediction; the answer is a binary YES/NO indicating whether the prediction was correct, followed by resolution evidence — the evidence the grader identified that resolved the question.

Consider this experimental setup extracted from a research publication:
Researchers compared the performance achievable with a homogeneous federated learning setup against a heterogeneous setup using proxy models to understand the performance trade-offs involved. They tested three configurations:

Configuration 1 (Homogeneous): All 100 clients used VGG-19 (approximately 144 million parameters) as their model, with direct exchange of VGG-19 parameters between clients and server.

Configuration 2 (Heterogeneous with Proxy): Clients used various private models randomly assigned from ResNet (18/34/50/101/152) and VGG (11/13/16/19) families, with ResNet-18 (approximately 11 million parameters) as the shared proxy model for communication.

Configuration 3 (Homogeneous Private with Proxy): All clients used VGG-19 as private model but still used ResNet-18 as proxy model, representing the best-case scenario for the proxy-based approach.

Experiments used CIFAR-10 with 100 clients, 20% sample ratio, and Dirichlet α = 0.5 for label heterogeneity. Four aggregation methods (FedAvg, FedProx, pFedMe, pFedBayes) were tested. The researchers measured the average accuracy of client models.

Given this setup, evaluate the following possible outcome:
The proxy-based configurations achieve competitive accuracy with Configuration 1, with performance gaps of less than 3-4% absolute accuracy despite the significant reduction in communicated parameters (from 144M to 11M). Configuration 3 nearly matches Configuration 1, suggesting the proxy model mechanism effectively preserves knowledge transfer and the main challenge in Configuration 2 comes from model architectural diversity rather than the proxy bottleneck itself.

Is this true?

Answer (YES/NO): NO